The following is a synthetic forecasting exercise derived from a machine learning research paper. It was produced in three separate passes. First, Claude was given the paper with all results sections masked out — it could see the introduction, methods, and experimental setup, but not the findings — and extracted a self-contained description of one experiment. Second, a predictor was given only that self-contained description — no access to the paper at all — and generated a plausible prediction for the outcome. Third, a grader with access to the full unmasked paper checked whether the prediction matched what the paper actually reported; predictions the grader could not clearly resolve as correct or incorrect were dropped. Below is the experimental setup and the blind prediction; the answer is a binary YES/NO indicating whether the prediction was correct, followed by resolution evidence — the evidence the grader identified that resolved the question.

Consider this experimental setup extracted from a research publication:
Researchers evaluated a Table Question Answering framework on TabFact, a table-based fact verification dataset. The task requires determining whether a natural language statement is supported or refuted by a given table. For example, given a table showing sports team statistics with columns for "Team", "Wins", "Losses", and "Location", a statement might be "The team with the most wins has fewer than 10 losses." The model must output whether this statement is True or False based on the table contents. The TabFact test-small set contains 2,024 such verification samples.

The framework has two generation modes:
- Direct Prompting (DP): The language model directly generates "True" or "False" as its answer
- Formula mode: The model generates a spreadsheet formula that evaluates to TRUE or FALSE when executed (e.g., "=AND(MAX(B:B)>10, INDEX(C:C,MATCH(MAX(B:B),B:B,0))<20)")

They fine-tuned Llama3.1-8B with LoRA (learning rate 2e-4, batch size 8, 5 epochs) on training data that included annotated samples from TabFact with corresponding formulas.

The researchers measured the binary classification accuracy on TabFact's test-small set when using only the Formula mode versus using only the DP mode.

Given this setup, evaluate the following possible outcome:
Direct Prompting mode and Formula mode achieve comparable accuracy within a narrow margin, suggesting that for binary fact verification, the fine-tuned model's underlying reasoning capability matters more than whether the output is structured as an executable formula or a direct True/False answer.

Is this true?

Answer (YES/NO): NO